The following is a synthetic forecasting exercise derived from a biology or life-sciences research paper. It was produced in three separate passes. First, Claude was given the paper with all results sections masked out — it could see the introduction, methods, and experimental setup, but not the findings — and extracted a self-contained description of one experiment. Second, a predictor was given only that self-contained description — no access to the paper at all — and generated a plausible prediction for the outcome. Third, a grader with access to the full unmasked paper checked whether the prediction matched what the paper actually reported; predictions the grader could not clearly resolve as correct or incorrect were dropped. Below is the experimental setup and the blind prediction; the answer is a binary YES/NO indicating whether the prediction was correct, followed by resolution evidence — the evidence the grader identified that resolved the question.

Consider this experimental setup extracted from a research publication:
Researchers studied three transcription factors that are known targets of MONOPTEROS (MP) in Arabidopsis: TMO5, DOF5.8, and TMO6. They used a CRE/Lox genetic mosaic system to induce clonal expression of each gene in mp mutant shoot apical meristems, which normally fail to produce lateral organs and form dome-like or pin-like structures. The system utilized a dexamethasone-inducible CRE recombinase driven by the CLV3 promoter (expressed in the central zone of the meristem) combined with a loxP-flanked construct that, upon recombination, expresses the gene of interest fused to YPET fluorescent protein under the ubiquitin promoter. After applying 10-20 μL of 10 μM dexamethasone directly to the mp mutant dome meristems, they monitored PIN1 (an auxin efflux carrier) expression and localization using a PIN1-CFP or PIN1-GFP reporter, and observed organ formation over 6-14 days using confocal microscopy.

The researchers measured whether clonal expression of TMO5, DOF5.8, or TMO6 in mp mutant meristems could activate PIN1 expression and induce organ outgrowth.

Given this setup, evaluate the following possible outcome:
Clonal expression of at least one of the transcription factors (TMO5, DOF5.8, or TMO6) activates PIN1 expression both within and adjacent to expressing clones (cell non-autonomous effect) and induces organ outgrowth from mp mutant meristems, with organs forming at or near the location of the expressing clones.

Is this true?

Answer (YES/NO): YES